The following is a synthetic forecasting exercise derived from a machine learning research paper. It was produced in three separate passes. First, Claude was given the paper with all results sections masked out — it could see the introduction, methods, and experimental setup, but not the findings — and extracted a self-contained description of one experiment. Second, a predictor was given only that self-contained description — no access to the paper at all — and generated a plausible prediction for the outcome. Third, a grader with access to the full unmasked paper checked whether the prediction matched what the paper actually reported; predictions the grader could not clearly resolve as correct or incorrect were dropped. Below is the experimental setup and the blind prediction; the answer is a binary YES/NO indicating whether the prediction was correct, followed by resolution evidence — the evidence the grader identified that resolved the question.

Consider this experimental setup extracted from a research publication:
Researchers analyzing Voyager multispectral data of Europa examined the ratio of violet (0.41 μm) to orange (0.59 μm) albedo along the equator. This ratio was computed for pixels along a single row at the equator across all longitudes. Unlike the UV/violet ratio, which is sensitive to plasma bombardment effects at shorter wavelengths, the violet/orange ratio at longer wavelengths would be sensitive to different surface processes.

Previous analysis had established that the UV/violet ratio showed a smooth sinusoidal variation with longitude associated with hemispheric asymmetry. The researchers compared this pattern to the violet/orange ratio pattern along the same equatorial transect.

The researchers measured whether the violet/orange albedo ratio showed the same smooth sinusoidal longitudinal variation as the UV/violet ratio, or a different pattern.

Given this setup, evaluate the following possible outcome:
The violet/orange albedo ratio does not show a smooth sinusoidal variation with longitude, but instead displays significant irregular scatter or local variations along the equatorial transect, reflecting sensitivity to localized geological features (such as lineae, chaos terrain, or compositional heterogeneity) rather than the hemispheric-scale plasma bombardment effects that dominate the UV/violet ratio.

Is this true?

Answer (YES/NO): YES